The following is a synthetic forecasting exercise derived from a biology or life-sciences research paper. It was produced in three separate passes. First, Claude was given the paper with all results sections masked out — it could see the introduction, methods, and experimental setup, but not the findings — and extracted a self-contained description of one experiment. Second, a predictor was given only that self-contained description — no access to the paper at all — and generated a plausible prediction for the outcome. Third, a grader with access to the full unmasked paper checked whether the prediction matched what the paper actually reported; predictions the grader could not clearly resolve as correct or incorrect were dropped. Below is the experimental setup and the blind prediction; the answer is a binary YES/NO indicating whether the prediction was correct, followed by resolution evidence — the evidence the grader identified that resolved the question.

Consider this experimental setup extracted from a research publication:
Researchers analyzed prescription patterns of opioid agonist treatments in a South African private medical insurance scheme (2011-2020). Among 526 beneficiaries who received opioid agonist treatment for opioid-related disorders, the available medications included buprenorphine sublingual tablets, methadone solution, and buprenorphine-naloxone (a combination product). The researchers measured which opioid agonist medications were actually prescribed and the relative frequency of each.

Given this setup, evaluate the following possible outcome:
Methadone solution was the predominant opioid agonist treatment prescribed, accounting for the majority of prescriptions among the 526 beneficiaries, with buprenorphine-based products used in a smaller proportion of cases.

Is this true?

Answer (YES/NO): YES